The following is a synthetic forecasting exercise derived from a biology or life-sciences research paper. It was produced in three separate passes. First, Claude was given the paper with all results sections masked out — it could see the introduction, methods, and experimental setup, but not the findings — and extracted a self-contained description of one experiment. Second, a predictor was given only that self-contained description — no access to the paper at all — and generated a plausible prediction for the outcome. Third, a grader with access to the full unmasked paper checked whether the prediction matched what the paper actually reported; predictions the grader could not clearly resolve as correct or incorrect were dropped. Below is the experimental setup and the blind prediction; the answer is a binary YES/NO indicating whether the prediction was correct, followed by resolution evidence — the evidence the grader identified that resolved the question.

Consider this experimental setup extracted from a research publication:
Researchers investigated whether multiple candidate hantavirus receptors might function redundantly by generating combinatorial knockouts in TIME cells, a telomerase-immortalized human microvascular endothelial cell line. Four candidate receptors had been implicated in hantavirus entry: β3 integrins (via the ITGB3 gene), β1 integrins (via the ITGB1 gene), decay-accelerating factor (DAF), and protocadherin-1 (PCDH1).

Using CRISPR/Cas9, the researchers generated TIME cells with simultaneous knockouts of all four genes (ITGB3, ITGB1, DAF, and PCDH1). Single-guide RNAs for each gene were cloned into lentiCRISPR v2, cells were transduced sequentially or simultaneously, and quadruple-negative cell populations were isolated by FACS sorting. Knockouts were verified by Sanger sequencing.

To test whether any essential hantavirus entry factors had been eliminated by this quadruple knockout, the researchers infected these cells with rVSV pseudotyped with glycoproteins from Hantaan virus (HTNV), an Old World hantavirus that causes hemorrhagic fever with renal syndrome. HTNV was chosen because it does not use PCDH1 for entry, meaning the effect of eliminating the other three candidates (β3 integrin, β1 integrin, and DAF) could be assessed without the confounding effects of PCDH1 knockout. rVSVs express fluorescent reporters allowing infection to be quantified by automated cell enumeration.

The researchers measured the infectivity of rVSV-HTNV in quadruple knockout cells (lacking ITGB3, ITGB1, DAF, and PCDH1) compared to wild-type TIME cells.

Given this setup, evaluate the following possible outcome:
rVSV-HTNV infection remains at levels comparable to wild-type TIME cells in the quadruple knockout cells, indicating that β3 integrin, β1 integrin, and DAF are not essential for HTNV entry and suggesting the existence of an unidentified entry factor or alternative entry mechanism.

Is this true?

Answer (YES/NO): YES